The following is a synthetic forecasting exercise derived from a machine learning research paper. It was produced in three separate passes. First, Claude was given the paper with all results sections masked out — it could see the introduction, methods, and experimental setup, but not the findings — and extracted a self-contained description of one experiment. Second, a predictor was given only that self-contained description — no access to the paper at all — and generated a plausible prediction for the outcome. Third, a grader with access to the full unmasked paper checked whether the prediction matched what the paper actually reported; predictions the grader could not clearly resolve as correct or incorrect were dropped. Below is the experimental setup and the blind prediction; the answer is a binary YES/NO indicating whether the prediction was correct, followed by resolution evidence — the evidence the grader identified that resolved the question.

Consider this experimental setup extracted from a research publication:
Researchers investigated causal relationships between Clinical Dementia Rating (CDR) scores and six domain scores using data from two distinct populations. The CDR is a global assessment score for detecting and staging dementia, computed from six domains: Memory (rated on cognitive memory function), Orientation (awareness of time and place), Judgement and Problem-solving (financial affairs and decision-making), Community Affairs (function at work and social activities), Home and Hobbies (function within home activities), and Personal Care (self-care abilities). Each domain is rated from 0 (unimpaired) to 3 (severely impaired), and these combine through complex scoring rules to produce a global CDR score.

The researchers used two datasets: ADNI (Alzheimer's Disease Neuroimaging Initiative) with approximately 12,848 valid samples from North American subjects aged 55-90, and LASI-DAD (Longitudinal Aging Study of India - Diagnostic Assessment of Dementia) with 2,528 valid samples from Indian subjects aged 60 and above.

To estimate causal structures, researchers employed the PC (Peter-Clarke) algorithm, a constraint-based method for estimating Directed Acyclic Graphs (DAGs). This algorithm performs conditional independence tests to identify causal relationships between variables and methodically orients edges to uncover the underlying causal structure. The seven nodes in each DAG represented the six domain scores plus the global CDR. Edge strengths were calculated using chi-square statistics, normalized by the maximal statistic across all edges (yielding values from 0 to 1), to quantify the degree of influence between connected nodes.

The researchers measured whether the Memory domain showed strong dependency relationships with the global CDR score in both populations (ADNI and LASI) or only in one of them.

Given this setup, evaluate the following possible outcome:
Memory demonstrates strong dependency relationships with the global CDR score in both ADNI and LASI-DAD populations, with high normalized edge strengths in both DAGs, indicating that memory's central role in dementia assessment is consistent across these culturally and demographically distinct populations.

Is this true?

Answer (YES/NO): YES